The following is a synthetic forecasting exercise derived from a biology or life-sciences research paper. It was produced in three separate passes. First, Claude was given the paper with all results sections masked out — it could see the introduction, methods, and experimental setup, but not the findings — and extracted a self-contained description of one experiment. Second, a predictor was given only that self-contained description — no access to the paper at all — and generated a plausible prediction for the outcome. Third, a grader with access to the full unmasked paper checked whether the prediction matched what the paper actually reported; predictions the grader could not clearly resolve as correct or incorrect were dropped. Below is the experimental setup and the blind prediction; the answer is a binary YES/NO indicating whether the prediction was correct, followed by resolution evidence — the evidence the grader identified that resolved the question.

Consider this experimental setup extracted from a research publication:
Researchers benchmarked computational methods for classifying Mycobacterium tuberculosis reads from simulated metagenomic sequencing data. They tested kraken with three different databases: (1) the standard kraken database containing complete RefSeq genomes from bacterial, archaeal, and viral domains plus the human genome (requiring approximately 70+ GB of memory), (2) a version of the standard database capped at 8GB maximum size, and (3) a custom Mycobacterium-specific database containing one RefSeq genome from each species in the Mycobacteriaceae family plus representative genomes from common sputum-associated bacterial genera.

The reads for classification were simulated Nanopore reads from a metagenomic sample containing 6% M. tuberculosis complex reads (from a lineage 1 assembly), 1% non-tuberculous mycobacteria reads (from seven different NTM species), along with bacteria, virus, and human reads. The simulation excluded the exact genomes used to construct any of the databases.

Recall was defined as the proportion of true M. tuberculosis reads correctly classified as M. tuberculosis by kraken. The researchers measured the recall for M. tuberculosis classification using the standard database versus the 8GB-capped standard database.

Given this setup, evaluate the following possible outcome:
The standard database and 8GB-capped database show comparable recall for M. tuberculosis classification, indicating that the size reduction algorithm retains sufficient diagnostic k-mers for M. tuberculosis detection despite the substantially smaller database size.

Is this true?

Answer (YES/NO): YES